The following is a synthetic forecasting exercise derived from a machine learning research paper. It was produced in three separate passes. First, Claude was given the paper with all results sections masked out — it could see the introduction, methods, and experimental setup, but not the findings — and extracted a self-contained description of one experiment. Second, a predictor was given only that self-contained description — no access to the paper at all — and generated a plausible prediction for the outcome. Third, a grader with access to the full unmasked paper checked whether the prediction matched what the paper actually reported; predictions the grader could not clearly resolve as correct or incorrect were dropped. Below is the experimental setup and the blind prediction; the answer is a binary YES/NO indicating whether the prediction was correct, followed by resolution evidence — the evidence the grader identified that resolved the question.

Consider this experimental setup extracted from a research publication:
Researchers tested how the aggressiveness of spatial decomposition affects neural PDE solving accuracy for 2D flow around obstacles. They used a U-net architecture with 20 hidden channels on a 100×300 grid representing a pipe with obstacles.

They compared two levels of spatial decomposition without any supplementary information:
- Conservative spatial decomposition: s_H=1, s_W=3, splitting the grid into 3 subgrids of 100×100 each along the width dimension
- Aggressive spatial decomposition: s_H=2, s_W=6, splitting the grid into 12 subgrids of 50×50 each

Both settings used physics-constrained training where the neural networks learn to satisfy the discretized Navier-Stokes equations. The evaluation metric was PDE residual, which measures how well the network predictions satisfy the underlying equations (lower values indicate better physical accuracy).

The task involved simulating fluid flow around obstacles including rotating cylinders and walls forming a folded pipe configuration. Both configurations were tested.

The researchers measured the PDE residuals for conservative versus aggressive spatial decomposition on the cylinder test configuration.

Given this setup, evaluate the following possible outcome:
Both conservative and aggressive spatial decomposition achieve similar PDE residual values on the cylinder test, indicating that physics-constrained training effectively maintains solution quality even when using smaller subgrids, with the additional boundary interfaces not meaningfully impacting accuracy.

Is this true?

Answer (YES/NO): NO